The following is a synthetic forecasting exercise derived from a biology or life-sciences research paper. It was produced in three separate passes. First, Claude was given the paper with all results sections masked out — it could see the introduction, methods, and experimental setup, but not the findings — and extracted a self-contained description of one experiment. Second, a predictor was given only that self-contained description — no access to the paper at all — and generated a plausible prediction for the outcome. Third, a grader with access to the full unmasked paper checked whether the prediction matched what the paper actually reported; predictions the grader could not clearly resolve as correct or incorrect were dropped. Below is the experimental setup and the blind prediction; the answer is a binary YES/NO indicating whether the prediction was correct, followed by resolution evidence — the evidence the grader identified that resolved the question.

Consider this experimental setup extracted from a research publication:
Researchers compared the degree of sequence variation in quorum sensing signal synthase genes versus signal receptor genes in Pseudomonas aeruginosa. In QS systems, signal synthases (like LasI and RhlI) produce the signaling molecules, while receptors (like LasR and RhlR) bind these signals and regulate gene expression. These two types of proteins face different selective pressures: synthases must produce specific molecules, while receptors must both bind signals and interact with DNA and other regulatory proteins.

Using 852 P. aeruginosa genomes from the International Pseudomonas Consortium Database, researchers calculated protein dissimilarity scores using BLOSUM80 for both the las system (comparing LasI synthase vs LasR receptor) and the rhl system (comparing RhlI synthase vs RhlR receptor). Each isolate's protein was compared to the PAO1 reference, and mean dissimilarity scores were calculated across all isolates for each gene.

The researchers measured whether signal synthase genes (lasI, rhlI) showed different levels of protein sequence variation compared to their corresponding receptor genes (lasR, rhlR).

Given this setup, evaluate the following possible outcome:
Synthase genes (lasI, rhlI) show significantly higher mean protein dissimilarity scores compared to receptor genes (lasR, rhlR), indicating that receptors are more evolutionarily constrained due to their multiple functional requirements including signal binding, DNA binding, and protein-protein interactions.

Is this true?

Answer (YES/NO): NO